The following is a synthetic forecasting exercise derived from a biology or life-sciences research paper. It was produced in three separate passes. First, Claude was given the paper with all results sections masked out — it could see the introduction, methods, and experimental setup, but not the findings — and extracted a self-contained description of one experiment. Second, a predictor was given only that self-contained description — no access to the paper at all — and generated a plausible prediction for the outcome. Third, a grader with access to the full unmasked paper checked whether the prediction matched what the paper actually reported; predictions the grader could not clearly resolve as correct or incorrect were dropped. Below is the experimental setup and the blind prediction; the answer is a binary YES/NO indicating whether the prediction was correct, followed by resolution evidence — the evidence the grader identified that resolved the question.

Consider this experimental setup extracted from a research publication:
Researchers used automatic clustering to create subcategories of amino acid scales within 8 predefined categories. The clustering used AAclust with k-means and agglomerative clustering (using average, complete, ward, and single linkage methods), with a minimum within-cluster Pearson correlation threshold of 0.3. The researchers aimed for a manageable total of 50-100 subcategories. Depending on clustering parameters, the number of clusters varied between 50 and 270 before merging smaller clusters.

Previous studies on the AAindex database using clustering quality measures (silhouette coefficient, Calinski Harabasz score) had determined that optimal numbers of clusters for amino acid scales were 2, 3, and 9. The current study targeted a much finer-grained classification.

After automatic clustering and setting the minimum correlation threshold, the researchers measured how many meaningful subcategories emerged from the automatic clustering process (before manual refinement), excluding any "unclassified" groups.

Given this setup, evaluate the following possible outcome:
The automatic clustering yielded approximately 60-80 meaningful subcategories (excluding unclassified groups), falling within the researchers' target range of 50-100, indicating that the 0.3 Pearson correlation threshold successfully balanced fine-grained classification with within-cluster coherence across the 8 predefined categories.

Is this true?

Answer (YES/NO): YES